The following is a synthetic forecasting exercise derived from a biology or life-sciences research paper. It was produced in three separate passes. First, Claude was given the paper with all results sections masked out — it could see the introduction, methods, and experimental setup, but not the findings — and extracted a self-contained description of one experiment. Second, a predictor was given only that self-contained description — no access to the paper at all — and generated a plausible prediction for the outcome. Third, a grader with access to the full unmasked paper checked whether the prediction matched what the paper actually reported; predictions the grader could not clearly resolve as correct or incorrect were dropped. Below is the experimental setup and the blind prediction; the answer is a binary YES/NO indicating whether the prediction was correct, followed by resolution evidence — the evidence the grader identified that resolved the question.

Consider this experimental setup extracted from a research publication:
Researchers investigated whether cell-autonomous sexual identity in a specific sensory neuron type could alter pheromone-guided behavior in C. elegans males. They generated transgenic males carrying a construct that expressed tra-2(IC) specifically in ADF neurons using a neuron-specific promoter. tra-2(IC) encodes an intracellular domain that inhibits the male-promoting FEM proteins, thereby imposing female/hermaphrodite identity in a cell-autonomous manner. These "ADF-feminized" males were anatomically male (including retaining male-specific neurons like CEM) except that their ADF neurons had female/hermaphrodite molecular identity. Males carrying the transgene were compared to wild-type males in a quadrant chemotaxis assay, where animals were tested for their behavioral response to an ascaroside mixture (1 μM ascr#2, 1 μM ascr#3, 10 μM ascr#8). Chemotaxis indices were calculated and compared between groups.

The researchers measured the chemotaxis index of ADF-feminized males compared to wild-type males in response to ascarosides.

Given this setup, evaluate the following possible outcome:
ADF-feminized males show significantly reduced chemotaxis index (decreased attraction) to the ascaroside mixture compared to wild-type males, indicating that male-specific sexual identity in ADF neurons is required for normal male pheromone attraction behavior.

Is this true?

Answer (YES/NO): YES